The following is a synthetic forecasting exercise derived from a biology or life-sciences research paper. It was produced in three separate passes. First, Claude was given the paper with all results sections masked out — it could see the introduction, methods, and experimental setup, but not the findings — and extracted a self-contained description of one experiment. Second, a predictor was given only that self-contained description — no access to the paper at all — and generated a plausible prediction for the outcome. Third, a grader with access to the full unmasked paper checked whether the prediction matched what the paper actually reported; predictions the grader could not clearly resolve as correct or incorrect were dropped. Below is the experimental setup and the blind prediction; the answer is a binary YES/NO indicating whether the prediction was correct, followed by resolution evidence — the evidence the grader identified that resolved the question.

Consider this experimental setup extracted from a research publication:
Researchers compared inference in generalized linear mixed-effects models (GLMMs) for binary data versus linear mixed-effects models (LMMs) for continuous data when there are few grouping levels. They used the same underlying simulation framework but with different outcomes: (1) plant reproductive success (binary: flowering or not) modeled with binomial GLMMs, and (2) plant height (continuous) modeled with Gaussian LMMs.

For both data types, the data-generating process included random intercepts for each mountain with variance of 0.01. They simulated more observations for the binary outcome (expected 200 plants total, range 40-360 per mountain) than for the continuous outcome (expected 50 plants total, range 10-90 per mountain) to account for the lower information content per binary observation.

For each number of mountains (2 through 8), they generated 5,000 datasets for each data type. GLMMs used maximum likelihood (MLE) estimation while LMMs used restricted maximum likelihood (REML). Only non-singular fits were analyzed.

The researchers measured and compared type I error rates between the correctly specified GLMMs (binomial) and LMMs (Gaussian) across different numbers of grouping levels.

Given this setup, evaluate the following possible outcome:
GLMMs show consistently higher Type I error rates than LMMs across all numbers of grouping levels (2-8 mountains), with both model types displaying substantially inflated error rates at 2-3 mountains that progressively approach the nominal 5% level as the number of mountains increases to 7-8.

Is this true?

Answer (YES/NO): NO